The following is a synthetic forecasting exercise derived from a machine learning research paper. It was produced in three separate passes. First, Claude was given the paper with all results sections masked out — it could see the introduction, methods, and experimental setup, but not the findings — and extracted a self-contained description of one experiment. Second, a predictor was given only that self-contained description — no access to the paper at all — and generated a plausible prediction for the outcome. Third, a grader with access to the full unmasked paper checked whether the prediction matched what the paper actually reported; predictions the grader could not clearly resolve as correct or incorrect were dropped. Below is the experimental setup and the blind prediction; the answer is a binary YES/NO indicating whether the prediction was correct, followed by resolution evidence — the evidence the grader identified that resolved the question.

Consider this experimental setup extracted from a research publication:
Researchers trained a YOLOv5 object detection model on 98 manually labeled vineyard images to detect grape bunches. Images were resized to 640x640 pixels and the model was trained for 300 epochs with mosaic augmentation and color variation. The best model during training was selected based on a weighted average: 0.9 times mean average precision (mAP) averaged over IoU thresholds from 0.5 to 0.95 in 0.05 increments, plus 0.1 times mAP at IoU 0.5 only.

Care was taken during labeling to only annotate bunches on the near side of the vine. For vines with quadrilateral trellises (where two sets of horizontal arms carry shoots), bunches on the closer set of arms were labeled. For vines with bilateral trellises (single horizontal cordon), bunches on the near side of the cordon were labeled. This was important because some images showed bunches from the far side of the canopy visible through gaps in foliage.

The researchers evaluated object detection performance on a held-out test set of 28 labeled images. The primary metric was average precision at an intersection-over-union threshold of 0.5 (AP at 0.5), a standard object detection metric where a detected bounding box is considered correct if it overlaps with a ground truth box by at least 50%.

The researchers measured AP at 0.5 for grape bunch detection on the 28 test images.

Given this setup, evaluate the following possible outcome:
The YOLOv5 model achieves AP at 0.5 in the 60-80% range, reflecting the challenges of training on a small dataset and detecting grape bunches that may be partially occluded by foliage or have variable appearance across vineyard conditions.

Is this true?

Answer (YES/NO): NO